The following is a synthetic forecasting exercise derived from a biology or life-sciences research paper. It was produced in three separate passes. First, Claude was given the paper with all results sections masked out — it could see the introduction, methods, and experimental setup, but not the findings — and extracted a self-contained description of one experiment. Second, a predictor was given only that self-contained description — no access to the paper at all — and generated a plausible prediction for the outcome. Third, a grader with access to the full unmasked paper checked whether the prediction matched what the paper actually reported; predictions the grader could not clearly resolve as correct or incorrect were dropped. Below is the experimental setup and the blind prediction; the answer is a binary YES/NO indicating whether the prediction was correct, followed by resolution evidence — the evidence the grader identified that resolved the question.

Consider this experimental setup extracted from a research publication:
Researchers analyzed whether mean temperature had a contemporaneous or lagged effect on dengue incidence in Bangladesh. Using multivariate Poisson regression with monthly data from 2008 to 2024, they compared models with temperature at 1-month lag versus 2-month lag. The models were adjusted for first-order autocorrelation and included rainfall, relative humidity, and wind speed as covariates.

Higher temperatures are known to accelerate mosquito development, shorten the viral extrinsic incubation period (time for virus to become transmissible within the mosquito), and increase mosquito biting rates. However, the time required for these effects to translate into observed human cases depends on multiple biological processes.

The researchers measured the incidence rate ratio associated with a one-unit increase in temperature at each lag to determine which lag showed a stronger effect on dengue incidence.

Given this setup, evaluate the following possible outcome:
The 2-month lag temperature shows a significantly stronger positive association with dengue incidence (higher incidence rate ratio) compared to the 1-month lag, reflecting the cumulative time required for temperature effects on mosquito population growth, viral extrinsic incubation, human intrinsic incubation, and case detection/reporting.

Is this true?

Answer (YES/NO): NO